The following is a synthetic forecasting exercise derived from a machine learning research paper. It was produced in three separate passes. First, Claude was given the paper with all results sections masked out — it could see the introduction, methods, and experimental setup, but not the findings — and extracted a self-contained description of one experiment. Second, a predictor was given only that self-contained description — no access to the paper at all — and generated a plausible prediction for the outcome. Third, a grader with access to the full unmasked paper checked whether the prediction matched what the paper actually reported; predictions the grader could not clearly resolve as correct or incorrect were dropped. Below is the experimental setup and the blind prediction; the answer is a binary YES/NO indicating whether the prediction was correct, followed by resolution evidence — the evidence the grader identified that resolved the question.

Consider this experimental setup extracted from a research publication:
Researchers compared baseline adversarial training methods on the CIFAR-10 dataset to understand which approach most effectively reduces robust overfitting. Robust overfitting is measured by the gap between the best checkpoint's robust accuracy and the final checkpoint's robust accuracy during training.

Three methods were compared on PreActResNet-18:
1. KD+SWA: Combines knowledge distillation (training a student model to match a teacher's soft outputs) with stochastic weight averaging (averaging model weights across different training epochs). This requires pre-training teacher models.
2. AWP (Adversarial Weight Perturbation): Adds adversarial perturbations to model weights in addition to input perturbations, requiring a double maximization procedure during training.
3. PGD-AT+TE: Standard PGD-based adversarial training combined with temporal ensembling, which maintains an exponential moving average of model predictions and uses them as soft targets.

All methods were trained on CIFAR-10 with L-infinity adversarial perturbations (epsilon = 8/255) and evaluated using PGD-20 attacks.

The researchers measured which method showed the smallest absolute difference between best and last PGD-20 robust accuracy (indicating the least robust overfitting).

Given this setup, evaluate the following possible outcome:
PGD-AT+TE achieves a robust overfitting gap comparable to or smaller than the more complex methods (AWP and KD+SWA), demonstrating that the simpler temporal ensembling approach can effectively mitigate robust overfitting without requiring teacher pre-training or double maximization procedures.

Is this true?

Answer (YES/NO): NO